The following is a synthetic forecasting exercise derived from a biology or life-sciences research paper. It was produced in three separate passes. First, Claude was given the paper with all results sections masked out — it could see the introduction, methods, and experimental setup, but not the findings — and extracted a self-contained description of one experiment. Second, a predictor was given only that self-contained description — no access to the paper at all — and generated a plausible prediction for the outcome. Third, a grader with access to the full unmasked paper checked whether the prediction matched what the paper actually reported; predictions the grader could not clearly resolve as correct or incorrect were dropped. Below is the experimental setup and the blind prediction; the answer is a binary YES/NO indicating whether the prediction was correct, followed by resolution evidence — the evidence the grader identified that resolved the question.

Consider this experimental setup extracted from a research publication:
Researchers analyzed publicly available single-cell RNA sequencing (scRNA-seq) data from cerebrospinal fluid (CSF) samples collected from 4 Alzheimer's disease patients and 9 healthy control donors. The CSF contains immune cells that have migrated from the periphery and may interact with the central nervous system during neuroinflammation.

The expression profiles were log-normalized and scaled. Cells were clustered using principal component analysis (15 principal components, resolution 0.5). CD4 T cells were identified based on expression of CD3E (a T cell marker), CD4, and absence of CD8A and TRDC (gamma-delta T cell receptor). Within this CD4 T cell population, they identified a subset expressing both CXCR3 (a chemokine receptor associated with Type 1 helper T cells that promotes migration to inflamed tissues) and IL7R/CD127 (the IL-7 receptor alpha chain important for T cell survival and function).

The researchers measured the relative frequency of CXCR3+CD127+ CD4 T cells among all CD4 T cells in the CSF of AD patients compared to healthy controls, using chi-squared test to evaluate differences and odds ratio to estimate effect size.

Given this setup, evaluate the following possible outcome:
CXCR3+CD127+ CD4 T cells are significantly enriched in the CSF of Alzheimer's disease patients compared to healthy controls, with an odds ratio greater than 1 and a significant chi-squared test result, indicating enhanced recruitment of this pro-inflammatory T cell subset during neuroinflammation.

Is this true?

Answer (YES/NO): YES